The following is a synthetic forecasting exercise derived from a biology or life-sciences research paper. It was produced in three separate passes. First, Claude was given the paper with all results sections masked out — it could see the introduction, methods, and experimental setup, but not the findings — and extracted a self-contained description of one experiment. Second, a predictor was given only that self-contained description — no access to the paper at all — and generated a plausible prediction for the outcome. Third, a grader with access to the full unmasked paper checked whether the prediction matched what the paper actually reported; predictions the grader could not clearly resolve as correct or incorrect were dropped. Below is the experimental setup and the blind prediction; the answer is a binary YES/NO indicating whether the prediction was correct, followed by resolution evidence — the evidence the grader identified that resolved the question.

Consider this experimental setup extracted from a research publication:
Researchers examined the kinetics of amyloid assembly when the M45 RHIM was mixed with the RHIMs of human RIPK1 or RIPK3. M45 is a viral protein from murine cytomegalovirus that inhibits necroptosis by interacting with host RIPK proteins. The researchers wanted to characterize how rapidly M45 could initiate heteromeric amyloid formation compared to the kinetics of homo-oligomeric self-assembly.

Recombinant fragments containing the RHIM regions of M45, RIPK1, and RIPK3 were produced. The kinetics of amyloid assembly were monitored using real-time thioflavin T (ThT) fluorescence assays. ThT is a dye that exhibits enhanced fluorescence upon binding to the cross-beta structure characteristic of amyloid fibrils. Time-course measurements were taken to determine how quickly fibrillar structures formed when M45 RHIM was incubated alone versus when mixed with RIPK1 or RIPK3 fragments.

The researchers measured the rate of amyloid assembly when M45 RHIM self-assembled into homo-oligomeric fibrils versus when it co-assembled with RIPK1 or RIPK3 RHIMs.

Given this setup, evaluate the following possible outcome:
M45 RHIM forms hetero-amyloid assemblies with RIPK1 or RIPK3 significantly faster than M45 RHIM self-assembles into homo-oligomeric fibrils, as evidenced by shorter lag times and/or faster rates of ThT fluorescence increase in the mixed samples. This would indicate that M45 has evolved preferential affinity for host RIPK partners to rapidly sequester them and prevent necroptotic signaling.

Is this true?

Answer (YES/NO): NO